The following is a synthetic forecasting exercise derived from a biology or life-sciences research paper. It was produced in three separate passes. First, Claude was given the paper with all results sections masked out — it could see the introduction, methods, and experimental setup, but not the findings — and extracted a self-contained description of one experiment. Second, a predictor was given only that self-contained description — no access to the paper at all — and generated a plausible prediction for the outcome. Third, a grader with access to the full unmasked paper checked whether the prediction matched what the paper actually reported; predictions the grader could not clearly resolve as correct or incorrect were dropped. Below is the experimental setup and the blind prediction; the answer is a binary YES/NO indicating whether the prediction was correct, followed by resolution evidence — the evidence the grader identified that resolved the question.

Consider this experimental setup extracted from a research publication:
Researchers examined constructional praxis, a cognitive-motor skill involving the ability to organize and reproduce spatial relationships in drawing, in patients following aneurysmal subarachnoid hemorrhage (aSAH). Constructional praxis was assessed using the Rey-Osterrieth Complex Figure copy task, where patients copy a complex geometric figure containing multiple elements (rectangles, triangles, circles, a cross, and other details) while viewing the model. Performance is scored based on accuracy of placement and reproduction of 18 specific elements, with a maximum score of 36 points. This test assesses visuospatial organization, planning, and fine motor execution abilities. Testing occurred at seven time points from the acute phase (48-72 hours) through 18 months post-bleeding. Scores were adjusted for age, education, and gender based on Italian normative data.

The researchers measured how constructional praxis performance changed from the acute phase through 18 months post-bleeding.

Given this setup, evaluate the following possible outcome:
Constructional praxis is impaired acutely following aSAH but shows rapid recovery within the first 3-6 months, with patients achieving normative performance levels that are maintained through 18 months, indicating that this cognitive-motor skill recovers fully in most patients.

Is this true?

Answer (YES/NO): YES